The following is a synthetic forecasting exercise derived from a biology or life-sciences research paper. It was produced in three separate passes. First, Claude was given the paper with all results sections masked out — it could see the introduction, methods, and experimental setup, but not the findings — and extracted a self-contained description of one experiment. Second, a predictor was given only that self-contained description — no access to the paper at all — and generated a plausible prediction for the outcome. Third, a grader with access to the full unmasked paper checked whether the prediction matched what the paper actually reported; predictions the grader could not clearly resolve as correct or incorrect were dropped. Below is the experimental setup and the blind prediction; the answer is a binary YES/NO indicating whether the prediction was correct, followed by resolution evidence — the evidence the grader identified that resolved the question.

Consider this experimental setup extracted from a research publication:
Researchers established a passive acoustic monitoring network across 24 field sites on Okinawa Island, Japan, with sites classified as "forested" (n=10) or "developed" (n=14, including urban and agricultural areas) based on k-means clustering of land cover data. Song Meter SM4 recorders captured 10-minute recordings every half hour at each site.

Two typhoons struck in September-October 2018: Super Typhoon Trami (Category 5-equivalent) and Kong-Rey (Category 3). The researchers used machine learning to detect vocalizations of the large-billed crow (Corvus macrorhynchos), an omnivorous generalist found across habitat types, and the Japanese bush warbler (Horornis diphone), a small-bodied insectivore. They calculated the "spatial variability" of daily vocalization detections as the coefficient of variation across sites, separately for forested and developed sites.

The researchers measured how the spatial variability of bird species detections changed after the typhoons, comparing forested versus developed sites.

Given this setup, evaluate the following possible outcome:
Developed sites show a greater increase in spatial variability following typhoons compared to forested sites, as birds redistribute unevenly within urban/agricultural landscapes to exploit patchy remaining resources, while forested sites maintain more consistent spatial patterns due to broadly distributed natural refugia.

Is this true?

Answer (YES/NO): NO